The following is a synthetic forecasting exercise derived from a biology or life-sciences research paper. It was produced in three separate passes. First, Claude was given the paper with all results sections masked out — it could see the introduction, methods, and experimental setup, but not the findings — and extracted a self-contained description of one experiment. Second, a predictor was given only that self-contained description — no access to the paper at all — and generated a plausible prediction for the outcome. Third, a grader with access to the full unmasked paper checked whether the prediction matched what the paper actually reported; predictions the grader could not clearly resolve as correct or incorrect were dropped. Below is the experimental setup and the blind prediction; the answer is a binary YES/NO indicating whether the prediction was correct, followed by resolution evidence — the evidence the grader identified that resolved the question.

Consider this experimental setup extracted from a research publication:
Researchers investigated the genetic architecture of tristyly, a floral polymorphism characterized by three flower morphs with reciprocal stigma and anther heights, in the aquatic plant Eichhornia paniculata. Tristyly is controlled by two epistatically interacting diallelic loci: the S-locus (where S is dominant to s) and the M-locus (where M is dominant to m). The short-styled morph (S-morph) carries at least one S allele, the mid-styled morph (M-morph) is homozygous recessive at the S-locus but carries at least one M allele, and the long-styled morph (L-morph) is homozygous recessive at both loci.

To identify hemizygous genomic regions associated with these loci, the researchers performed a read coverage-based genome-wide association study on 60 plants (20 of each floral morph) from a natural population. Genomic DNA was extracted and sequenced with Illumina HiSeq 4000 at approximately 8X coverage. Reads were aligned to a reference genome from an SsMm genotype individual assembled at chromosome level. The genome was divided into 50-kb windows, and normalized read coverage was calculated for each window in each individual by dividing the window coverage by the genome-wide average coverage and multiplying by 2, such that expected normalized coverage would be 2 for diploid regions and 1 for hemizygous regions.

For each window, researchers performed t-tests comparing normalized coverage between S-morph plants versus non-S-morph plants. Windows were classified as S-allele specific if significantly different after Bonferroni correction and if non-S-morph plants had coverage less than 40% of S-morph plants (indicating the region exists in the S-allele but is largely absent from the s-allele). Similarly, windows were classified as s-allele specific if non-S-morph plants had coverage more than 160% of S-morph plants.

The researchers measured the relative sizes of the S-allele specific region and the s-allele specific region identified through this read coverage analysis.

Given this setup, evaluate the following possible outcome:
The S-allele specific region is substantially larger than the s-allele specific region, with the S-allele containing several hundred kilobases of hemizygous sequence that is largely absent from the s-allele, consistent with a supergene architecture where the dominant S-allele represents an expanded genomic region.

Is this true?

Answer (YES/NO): NO